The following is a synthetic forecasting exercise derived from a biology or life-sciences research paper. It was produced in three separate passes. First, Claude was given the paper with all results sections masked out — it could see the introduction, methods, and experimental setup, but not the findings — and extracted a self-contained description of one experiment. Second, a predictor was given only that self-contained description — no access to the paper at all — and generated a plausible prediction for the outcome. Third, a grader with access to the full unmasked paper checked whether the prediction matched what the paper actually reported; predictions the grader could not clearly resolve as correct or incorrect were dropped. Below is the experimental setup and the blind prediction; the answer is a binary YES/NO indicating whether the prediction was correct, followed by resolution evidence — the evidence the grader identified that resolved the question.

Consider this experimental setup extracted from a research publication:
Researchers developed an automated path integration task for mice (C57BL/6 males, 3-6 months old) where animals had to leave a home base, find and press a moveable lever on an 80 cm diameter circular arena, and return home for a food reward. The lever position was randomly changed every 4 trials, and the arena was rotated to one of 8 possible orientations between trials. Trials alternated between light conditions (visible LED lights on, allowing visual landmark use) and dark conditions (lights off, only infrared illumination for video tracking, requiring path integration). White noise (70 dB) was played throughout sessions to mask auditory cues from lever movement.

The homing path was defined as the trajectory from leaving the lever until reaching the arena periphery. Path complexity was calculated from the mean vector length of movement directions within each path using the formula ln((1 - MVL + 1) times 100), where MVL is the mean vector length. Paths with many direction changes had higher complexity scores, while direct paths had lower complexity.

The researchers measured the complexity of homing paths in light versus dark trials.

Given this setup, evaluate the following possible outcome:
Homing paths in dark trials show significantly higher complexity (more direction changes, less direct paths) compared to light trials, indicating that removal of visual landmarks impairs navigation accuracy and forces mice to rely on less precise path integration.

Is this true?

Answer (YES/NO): YES